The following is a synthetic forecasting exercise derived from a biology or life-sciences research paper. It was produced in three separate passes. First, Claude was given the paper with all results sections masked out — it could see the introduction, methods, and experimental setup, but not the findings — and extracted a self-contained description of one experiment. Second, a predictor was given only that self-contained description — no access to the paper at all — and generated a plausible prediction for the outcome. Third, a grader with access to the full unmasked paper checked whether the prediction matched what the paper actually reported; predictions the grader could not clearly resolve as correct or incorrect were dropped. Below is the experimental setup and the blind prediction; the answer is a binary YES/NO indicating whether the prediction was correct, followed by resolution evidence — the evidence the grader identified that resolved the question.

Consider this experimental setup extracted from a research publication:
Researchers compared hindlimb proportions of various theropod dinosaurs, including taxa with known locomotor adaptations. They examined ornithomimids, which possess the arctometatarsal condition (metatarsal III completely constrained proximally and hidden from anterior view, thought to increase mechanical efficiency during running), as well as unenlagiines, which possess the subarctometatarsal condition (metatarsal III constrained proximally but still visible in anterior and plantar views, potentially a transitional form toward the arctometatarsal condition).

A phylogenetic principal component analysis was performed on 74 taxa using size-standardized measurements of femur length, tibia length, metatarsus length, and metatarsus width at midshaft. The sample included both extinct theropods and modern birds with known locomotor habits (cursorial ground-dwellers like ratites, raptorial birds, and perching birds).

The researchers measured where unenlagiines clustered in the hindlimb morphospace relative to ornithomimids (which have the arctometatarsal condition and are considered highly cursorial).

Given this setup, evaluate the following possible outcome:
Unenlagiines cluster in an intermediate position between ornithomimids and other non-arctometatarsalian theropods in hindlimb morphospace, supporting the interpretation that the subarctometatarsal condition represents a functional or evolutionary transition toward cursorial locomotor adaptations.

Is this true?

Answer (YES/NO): NO